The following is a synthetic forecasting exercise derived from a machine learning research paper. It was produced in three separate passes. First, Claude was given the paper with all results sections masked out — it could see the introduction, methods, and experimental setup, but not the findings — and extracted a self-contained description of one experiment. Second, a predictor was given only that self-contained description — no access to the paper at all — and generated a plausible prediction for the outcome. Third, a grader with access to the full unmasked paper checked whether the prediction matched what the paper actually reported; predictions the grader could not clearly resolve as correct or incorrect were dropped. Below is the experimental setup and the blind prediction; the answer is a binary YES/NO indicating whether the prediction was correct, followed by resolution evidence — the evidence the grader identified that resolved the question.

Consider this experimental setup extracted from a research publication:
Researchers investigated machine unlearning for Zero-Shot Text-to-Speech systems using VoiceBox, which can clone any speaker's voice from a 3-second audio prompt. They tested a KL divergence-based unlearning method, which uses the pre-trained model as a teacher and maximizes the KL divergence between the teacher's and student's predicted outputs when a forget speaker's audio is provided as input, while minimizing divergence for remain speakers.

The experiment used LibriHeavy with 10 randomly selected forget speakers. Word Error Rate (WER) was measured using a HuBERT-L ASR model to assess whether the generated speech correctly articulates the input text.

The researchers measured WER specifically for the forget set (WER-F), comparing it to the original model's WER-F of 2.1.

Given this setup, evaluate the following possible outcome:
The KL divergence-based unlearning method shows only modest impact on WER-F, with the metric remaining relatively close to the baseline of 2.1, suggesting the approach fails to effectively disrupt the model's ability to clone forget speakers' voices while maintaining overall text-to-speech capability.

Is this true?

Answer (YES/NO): NO